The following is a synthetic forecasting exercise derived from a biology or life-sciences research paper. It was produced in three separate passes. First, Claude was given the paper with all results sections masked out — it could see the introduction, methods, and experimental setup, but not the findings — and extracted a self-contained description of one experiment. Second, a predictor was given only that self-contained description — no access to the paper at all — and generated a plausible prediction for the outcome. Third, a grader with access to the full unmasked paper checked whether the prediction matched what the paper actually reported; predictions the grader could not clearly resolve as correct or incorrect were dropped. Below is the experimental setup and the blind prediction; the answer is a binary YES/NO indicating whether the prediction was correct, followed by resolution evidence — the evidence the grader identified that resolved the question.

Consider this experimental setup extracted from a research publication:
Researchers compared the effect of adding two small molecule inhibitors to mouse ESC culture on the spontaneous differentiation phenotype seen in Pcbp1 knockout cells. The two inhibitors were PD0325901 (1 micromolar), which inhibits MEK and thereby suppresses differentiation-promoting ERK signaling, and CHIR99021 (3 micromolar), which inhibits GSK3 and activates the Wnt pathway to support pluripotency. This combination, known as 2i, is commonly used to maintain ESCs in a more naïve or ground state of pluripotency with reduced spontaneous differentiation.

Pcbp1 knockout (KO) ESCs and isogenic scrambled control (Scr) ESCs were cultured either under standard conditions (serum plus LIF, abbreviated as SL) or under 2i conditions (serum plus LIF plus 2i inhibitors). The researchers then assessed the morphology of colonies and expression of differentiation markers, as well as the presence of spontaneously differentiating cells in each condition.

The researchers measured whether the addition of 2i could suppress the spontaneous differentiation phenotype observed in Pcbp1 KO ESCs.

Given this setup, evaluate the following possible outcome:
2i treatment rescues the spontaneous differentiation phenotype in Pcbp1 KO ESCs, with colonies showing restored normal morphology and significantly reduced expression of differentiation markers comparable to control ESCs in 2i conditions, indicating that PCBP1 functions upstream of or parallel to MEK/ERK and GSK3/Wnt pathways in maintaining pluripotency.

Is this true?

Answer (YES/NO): NO